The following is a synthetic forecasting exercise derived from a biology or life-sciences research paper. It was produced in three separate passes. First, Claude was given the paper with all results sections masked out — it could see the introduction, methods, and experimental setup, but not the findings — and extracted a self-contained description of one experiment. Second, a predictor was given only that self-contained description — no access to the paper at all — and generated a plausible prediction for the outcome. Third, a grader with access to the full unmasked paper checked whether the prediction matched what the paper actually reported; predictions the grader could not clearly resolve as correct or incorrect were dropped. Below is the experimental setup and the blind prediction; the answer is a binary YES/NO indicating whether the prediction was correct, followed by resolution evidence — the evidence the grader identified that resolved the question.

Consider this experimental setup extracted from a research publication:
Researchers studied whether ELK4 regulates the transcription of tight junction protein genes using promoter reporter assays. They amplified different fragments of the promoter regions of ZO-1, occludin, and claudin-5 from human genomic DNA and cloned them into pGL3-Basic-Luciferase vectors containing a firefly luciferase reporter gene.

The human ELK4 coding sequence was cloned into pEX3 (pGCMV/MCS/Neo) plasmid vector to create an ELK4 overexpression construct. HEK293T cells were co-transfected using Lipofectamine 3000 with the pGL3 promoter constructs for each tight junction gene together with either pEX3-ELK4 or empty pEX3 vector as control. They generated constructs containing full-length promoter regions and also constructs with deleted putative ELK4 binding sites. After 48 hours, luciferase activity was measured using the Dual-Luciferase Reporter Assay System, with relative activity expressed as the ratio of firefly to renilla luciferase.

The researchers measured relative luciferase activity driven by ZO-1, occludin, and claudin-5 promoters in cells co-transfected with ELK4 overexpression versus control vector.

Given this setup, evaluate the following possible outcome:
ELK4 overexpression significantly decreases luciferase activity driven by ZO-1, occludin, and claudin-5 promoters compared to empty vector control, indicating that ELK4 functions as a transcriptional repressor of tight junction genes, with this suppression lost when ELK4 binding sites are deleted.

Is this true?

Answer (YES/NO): NO